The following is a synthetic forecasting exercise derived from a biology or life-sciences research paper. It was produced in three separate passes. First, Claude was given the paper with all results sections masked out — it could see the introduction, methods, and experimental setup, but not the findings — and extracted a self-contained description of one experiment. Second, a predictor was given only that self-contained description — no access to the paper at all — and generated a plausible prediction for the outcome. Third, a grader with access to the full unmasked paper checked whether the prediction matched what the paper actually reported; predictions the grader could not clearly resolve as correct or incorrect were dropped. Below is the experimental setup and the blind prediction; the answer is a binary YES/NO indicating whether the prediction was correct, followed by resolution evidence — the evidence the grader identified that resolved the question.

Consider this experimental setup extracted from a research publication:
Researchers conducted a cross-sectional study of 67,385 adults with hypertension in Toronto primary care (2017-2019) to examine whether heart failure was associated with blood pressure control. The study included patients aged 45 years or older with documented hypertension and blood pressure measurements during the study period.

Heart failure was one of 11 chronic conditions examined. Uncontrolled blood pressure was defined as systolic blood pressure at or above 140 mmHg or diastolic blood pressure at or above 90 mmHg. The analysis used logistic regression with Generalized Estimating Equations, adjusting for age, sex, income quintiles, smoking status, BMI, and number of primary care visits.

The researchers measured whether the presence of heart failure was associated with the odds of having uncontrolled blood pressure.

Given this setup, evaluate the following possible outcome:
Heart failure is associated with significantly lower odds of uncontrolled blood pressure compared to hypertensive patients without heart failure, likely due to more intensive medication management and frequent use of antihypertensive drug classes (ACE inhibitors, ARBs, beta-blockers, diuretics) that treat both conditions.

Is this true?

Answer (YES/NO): YES